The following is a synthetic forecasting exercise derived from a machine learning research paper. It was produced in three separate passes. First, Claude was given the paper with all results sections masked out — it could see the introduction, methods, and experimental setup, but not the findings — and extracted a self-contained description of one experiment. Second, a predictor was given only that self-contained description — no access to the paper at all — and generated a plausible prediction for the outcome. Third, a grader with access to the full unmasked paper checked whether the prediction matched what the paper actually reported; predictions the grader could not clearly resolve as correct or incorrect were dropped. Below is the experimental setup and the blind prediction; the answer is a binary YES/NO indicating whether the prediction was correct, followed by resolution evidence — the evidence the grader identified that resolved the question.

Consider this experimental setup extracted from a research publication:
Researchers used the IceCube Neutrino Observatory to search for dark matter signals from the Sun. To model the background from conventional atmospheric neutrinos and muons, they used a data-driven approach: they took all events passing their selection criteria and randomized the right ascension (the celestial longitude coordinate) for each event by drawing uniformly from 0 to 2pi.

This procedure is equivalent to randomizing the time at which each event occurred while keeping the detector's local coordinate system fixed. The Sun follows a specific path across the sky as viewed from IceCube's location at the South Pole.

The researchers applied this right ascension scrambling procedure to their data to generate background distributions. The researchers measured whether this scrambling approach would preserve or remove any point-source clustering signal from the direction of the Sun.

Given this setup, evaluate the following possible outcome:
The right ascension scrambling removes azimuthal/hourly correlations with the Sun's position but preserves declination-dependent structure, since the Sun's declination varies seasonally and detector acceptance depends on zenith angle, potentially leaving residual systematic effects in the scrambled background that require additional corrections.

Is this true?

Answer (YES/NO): NO